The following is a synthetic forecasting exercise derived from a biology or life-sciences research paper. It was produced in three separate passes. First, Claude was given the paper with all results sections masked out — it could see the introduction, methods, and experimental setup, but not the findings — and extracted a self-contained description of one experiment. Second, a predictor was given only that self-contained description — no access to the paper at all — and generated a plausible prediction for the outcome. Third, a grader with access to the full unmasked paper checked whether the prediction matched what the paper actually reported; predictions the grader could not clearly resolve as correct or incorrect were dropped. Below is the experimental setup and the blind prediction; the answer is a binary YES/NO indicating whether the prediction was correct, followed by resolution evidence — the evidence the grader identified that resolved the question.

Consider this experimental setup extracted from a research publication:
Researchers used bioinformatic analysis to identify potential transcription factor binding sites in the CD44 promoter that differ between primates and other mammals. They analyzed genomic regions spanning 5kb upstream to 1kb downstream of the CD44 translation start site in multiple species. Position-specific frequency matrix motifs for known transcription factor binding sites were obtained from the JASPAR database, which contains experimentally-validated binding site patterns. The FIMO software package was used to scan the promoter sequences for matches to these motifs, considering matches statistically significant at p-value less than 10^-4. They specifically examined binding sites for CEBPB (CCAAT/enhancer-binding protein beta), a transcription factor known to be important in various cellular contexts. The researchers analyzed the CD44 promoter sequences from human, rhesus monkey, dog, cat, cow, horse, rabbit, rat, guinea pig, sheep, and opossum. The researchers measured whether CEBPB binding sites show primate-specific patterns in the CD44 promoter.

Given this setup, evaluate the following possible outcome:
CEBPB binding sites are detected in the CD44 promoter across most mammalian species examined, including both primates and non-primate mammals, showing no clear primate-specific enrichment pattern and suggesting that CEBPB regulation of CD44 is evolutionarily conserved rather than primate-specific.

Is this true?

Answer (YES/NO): NO